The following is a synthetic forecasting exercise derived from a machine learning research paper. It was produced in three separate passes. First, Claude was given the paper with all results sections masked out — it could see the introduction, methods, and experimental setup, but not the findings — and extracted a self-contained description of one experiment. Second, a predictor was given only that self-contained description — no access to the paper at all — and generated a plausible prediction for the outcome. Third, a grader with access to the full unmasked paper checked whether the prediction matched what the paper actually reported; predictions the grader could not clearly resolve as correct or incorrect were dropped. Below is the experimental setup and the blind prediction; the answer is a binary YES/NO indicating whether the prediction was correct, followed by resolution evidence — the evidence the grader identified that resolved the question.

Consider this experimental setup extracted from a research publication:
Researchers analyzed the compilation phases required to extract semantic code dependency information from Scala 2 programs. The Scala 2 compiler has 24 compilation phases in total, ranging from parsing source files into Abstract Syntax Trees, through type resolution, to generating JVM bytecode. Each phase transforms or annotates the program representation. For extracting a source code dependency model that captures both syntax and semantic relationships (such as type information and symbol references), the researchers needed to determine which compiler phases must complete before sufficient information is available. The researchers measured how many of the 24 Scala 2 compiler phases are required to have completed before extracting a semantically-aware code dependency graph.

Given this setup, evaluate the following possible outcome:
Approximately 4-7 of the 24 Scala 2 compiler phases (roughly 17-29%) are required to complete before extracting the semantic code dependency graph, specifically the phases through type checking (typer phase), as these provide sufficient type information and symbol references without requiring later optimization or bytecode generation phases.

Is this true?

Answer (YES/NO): YES